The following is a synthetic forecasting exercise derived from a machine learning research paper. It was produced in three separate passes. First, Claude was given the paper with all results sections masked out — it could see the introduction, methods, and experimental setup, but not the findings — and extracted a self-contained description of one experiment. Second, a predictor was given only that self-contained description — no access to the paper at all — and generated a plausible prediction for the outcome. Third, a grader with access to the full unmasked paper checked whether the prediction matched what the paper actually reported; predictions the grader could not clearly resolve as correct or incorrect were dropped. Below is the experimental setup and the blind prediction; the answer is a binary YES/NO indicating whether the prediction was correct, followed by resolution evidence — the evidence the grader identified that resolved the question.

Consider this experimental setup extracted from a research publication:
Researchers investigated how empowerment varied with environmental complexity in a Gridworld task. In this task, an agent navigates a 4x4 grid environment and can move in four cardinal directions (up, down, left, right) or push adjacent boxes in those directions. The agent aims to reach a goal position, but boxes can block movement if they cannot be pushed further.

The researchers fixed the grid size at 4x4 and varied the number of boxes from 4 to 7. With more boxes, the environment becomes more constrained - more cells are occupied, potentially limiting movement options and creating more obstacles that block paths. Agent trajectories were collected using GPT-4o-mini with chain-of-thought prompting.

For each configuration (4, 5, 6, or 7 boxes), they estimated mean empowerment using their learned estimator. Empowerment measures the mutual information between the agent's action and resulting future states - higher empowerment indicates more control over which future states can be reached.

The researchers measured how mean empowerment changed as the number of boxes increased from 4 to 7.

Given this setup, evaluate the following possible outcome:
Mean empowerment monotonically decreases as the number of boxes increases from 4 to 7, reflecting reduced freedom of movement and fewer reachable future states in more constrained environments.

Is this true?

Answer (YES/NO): YES